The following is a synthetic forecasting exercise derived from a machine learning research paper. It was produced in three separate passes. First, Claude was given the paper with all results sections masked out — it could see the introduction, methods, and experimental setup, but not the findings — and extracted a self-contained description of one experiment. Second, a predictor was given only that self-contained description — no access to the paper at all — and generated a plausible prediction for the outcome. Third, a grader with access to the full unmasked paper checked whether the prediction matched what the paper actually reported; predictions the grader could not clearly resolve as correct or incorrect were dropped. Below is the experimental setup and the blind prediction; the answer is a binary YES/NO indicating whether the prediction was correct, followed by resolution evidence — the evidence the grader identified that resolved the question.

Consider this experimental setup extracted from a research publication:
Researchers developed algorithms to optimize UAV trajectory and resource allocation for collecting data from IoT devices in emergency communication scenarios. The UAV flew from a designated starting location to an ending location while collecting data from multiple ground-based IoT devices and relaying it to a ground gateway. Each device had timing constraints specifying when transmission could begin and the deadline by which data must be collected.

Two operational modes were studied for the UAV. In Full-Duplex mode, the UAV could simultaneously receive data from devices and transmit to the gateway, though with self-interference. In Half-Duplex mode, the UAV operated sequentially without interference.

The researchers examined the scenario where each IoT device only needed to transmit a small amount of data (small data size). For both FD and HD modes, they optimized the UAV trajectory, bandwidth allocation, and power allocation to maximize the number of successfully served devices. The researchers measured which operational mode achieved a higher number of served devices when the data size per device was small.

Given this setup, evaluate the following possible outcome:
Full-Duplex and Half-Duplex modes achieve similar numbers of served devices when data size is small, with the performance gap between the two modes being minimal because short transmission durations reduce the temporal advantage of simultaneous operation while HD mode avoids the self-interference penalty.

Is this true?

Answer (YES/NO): YES